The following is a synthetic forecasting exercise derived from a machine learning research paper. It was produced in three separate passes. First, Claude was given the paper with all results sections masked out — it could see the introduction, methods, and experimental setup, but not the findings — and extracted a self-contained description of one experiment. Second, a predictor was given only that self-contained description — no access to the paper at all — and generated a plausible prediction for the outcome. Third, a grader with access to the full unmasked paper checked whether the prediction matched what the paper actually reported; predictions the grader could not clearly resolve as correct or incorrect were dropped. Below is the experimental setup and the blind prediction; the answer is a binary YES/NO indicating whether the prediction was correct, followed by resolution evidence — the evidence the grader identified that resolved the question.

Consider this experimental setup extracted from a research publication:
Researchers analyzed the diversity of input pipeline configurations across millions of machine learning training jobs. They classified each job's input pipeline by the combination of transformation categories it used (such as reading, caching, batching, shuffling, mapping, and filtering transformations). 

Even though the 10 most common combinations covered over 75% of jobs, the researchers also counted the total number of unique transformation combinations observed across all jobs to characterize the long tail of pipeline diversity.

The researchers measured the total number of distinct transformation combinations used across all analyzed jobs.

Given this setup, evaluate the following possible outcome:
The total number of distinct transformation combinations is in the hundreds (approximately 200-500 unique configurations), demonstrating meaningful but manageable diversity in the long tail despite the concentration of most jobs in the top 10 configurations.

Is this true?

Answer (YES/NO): NO